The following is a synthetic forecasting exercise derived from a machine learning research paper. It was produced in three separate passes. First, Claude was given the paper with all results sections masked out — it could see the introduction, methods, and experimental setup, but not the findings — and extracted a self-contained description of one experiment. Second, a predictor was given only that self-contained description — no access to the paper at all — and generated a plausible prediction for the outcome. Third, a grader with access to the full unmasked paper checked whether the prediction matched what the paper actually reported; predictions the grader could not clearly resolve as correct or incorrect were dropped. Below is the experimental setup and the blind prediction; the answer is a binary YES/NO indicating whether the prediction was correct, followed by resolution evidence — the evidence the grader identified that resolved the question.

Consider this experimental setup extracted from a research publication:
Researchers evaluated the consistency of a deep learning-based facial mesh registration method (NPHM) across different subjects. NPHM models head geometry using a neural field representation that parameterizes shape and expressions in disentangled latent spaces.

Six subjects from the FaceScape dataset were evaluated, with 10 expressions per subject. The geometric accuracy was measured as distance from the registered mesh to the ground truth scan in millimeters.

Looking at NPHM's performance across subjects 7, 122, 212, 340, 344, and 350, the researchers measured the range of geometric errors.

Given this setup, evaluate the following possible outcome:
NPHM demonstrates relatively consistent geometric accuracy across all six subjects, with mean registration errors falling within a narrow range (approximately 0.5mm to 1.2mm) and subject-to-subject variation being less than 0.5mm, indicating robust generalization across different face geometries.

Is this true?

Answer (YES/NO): NO